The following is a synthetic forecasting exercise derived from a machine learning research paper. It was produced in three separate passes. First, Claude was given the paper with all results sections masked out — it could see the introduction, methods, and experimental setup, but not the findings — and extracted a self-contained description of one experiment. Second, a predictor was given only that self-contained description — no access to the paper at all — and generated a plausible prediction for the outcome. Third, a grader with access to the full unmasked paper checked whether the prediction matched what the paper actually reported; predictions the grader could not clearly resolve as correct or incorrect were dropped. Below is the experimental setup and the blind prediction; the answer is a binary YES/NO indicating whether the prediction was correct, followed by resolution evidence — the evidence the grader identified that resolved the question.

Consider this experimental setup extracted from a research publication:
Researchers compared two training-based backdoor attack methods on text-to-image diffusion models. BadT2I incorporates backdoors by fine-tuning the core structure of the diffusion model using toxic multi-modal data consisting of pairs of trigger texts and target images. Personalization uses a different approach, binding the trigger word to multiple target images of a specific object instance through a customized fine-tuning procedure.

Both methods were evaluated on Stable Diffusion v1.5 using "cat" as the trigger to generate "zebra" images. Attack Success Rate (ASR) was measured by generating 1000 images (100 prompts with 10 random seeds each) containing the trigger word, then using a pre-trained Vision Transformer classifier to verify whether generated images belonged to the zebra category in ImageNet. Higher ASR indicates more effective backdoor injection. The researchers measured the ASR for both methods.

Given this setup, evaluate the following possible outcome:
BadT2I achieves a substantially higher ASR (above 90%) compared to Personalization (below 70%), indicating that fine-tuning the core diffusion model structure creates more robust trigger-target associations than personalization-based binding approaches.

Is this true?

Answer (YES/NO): NO